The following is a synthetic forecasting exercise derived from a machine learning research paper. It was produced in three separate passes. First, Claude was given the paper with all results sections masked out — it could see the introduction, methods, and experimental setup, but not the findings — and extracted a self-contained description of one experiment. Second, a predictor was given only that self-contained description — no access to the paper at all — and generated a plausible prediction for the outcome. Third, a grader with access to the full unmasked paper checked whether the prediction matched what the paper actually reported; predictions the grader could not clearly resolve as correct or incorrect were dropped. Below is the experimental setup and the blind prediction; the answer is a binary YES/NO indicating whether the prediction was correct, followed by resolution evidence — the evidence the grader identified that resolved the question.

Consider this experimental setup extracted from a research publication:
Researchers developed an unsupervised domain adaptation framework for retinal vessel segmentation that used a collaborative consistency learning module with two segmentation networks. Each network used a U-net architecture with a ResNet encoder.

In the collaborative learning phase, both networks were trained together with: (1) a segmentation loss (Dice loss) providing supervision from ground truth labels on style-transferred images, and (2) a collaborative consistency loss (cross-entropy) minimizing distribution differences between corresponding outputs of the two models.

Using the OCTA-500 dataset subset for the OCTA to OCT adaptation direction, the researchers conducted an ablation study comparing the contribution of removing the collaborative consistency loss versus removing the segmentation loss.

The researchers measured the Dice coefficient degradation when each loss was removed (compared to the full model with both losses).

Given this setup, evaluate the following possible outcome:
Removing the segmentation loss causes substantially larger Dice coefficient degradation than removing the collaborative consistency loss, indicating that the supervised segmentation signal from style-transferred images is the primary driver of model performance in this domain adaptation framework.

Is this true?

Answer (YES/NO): YES